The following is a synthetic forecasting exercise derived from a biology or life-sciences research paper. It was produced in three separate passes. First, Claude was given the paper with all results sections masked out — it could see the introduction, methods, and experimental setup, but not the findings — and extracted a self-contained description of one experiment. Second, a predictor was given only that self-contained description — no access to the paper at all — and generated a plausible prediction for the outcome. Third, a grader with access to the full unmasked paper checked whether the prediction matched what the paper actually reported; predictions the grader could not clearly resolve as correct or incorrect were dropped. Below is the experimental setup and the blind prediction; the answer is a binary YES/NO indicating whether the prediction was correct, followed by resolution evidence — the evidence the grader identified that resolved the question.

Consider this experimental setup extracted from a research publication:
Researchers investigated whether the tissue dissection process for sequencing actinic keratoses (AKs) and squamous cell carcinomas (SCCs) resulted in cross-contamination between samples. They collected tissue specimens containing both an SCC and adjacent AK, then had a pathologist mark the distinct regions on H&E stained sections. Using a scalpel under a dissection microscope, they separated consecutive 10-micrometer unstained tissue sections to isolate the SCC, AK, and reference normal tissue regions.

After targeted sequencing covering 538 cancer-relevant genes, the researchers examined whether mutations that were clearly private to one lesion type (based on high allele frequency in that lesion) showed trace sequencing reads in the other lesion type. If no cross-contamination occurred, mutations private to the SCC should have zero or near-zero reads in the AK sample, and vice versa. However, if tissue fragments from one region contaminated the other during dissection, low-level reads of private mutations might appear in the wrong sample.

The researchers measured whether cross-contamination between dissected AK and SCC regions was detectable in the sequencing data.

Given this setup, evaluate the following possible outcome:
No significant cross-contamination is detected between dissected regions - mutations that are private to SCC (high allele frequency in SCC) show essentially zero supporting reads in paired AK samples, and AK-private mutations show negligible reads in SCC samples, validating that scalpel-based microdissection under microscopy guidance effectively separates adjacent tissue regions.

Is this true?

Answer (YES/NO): NO